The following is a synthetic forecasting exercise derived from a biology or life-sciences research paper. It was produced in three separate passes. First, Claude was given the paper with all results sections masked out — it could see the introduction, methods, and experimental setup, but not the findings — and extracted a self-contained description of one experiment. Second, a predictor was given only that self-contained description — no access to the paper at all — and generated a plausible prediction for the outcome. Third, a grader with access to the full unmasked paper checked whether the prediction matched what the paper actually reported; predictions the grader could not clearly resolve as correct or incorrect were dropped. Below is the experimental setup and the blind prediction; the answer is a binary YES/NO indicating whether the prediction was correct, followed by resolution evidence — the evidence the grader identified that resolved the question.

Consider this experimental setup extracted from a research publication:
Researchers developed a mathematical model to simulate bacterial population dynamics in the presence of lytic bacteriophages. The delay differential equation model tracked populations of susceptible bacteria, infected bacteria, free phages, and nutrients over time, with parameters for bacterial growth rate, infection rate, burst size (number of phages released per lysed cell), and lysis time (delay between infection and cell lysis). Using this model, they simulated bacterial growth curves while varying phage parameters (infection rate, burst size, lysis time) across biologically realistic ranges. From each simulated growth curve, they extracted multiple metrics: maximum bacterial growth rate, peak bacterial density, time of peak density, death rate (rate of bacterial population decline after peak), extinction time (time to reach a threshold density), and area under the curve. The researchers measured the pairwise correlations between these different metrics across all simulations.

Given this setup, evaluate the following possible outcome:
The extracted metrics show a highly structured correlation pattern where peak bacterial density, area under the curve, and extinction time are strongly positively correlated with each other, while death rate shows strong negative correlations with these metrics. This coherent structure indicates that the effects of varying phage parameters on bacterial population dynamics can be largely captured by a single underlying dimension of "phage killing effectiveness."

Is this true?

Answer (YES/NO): NO